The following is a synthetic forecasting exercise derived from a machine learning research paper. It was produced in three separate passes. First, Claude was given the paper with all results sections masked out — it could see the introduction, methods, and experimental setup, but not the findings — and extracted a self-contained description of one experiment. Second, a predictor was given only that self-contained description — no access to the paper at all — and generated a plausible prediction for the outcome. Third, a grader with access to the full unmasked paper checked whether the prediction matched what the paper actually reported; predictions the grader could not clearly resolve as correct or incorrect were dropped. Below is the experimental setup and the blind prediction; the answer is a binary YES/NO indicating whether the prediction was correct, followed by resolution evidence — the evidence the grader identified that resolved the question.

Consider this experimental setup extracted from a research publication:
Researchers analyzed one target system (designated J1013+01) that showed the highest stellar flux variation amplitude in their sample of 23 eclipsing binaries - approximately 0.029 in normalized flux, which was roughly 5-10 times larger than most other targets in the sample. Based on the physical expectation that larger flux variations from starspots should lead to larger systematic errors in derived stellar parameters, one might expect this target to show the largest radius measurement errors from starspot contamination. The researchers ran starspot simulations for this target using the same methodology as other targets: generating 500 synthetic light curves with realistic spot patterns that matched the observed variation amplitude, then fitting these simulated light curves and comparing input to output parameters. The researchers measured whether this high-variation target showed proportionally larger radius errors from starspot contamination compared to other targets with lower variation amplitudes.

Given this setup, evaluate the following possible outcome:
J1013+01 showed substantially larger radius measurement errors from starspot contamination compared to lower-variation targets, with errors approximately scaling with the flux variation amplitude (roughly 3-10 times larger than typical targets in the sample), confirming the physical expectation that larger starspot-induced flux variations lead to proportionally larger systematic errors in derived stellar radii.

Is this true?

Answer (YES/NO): NO